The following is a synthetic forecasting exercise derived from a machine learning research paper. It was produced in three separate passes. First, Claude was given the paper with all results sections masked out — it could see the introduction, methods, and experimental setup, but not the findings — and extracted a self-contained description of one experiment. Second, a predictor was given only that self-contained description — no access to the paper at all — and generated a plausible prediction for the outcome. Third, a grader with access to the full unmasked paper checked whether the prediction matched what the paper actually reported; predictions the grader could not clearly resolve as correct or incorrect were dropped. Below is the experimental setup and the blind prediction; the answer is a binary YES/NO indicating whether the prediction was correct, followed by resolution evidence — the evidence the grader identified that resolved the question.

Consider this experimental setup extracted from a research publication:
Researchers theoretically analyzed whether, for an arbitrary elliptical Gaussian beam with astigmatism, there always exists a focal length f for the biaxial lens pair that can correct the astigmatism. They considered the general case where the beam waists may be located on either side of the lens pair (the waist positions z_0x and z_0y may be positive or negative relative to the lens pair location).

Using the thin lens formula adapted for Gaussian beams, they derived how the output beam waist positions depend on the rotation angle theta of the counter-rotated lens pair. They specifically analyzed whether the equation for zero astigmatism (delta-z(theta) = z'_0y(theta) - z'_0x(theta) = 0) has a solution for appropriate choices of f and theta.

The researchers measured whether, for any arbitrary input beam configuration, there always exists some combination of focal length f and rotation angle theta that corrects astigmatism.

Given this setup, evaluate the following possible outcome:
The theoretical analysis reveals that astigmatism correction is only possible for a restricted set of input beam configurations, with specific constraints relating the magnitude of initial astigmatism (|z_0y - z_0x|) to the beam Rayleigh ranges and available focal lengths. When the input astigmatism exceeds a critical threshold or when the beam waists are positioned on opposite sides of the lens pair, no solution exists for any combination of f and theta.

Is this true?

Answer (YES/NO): NO